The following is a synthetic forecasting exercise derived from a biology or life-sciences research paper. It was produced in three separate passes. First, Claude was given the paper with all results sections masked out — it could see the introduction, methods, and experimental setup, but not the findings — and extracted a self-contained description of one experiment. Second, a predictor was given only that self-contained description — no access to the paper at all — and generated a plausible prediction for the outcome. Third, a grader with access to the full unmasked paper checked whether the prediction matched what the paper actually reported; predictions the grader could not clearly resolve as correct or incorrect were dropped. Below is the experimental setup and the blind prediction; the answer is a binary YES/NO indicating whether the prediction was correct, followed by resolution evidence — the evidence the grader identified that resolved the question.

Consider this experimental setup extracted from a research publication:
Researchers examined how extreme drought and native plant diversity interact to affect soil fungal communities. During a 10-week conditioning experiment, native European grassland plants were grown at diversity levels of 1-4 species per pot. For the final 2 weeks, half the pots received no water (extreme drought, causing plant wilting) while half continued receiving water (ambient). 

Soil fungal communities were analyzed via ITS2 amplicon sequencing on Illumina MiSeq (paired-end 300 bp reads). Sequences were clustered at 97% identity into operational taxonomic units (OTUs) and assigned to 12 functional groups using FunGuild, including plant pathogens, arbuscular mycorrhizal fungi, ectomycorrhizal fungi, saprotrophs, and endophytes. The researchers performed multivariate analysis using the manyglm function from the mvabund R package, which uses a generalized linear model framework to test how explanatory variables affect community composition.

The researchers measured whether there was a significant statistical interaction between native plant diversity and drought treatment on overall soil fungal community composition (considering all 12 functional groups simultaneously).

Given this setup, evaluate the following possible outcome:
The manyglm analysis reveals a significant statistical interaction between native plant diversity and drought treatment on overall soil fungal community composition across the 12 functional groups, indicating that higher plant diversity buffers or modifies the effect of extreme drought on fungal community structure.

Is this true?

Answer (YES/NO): NO